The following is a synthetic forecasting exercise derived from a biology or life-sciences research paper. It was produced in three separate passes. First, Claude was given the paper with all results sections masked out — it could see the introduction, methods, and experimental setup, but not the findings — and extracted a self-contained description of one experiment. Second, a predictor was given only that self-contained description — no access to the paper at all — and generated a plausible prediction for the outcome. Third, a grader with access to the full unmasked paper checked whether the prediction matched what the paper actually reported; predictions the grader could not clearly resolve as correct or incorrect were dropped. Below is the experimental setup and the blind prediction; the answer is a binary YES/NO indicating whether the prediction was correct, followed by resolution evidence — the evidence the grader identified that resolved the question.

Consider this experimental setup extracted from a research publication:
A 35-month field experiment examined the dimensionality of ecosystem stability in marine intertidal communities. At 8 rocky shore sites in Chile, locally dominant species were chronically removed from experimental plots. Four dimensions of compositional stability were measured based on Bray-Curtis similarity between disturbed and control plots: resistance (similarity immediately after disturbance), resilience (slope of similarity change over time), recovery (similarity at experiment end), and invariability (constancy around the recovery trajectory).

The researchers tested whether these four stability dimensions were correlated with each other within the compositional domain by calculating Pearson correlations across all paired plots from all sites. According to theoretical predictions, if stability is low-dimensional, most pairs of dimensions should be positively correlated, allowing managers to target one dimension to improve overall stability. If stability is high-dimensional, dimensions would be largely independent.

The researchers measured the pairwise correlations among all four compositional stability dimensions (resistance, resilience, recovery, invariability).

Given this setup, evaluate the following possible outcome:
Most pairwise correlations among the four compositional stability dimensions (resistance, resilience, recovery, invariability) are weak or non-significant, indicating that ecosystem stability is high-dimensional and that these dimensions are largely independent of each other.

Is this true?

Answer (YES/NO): YES